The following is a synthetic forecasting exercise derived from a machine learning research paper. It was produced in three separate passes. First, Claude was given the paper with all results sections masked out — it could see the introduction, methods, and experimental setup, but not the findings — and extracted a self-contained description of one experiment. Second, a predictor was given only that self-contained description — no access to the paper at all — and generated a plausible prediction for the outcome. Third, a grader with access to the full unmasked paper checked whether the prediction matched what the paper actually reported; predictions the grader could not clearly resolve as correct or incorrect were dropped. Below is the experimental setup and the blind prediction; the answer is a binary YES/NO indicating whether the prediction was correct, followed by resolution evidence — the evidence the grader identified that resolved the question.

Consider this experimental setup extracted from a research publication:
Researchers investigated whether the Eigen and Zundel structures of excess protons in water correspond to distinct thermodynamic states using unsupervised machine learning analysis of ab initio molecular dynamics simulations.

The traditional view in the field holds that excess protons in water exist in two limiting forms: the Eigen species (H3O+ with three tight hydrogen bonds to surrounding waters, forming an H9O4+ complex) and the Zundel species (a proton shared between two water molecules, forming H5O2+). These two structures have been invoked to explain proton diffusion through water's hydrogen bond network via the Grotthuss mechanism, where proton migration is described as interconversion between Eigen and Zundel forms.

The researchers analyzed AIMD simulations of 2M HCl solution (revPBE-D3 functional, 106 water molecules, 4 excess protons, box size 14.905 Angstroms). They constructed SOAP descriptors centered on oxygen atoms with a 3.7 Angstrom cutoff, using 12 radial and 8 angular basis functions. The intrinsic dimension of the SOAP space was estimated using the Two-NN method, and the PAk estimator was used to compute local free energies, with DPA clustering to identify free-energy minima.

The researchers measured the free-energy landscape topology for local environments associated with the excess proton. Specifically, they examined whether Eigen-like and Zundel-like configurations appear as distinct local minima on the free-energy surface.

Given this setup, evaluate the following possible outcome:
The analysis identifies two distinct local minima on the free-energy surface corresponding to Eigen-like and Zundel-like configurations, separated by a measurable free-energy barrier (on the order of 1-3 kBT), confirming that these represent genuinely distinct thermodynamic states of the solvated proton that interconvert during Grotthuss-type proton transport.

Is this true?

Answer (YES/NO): NO